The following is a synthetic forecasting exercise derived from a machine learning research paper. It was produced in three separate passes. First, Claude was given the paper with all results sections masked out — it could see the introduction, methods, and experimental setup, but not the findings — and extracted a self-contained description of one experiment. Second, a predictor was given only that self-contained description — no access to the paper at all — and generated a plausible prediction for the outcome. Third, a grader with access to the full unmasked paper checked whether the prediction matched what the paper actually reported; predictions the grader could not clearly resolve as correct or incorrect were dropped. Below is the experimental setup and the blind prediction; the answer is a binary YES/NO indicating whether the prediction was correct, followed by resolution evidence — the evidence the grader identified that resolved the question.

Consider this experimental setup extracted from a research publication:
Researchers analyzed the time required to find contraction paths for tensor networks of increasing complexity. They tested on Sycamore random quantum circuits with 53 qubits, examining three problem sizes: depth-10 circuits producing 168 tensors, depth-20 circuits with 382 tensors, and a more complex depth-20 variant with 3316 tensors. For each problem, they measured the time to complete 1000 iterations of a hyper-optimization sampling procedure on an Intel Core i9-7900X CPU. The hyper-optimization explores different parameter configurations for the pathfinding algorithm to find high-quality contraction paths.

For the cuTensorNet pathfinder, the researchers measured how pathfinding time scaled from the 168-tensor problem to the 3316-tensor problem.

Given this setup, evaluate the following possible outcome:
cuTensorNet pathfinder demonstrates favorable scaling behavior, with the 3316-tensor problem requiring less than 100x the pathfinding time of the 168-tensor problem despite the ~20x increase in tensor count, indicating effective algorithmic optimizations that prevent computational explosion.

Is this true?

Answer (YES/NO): YES